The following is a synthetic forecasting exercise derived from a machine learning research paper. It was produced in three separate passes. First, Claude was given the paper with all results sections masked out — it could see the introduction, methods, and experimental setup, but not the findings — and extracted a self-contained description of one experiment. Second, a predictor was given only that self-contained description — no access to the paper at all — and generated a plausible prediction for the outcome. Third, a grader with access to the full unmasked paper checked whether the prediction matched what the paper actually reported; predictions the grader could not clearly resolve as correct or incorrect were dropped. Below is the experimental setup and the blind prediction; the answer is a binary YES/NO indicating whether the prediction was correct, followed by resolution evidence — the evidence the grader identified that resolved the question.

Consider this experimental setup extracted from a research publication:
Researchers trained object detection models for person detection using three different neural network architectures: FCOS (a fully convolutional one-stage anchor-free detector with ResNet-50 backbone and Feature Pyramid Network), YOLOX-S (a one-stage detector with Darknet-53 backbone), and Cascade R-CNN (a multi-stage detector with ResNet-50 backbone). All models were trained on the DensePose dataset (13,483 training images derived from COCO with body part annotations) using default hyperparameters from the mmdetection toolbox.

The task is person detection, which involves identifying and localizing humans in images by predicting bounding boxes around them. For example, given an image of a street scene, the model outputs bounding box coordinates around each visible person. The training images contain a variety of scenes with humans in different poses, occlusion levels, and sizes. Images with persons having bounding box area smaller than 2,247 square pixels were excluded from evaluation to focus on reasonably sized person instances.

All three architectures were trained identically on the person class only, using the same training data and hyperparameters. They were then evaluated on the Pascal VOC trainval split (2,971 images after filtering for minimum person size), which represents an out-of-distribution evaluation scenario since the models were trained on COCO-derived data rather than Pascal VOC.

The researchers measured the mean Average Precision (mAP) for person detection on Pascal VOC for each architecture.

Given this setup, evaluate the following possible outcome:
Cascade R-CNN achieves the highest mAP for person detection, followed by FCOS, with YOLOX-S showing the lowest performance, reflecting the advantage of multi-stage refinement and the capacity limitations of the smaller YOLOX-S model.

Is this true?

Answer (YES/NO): NO